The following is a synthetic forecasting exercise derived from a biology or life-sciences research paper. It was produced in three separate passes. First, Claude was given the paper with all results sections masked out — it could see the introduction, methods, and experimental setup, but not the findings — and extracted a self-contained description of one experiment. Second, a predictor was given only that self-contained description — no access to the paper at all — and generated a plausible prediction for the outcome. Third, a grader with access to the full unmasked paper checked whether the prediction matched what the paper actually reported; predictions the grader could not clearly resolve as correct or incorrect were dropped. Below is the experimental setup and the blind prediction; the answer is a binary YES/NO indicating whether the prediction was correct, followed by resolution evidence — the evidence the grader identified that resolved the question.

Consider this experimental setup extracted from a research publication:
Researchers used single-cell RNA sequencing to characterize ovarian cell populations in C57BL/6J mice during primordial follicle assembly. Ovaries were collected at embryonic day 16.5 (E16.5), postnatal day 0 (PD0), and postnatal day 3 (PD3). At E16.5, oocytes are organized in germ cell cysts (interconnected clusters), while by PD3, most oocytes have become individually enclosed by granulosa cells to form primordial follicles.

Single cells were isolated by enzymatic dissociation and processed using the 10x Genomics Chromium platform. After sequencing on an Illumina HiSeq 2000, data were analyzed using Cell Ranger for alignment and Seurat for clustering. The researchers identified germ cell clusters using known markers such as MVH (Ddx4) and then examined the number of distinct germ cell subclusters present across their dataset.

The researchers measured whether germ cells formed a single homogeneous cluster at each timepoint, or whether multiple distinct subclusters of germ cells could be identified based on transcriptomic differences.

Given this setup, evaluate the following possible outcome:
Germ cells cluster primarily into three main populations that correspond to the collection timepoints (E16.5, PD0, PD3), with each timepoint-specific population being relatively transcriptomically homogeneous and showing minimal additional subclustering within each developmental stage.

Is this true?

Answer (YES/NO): NO